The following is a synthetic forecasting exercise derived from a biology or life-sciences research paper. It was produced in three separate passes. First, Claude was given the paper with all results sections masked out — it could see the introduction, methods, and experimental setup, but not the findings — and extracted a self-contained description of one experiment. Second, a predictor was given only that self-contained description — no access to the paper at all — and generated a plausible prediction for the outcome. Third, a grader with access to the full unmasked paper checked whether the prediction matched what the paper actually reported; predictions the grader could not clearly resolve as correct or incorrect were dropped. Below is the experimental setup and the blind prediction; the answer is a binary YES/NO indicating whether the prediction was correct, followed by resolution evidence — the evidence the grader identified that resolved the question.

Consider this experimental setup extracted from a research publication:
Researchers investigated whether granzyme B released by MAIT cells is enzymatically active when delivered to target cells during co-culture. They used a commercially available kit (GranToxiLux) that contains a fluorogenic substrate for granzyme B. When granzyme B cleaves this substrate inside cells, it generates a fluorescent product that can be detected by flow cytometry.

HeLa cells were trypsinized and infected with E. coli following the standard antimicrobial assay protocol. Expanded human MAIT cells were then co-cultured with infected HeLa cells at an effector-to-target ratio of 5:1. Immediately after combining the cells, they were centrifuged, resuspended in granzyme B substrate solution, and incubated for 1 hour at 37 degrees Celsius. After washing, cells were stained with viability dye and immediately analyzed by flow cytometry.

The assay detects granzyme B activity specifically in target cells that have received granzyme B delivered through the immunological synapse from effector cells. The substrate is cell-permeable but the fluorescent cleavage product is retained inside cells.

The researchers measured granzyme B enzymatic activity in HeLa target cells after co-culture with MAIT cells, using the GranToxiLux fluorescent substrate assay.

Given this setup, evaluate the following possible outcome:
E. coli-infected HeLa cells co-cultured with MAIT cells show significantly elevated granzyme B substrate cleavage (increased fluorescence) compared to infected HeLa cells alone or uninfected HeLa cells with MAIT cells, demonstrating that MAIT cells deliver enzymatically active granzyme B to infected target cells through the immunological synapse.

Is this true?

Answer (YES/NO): YES